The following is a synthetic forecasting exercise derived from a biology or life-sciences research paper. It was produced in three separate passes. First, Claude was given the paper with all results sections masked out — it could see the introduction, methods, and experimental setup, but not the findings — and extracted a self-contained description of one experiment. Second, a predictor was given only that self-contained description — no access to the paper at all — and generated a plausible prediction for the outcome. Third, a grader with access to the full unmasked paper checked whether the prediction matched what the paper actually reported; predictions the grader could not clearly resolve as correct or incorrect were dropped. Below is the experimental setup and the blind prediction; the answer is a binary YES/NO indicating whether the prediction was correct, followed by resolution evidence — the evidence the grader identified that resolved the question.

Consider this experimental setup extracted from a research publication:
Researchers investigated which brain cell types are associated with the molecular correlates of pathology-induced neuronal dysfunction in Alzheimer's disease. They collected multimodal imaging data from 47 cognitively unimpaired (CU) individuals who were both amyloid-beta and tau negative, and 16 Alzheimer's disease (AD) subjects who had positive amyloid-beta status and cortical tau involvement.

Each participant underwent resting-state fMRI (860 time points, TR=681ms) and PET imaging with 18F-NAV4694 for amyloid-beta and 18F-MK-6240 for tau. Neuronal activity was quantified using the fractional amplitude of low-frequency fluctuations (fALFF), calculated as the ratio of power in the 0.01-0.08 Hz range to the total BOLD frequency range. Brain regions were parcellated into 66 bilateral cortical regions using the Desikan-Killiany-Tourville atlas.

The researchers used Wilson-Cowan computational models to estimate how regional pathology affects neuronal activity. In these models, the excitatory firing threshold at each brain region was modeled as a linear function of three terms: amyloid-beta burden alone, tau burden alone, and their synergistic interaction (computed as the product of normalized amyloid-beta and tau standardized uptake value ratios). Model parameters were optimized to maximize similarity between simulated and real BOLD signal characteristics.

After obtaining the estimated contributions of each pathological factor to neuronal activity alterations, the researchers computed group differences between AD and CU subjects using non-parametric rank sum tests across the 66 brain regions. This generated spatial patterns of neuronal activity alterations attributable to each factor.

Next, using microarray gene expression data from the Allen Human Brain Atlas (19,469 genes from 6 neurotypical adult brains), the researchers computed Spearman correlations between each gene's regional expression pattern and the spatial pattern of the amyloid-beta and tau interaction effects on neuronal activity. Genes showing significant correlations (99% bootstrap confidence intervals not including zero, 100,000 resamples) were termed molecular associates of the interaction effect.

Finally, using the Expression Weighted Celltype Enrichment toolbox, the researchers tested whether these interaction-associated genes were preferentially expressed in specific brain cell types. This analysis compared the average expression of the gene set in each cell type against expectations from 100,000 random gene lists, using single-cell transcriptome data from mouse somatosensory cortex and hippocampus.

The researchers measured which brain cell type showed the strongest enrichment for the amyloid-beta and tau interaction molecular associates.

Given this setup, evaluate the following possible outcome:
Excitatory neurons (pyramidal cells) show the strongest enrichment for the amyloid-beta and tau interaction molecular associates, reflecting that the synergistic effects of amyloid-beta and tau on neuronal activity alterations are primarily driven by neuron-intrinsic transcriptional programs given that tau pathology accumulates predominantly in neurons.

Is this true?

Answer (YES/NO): NO